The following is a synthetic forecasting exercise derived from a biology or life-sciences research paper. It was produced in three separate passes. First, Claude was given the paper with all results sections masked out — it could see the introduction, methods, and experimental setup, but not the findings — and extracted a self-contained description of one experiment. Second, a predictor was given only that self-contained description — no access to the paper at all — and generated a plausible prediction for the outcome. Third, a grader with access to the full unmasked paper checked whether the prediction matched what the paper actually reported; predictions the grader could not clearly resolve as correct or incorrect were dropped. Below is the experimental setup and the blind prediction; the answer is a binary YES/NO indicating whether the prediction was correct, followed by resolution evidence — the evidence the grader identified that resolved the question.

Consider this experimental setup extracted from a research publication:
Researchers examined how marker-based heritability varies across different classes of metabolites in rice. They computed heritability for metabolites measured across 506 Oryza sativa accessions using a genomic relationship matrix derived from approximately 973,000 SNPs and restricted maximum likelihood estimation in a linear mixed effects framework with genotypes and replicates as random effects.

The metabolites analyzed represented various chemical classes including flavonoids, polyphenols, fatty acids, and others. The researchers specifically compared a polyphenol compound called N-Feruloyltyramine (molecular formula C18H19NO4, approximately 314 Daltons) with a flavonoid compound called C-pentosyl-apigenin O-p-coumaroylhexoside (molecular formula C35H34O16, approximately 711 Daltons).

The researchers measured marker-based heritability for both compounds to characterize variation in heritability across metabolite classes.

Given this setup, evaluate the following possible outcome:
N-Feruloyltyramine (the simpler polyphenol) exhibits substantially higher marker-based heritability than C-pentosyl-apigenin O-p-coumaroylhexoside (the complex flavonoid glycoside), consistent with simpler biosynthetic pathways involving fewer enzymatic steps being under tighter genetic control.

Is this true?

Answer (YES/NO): NO